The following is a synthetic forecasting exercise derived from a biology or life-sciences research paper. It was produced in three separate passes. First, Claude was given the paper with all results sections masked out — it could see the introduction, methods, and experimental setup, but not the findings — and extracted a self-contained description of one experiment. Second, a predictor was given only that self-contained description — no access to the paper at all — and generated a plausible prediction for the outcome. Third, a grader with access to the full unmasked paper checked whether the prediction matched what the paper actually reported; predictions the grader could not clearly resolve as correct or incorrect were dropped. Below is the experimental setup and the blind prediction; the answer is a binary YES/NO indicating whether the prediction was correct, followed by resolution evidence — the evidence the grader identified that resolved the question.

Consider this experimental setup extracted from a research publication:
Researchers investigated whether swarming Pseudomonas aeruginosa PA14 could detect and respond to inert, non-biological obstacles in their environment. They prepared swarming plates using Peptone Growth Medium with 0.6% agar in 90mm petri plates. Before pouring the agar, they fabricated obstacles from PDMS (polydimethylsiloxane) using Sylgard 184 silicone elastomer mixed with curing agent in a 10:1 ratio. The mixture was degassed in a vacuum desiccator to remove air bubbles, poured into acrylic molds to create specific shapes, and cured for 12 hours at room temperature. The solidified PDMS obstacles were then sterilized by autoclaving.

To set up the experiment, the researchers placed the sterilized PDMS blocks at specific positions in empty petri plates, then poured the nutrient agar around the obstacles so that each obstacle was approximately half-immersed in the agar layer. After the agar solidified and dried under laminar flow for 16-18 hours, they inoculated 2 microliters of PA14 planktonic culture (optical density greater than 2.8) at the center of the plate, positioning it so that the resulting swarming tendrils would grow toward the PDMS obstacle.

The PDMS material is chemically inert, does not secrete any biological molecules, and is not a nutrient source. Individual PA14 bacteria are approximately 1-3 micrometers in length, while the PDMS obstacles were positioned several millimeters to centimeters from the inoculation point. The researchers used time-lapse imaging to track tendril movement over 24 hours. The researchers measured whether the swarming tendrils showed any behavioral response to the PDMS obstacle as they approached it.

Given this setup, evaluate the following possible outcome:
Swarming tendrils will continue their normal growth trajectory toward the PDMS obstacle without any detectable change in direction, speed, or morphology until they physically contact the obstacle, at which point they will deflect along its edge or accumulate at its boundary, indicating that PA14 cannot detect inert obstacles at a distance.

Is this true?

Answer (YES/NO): NO